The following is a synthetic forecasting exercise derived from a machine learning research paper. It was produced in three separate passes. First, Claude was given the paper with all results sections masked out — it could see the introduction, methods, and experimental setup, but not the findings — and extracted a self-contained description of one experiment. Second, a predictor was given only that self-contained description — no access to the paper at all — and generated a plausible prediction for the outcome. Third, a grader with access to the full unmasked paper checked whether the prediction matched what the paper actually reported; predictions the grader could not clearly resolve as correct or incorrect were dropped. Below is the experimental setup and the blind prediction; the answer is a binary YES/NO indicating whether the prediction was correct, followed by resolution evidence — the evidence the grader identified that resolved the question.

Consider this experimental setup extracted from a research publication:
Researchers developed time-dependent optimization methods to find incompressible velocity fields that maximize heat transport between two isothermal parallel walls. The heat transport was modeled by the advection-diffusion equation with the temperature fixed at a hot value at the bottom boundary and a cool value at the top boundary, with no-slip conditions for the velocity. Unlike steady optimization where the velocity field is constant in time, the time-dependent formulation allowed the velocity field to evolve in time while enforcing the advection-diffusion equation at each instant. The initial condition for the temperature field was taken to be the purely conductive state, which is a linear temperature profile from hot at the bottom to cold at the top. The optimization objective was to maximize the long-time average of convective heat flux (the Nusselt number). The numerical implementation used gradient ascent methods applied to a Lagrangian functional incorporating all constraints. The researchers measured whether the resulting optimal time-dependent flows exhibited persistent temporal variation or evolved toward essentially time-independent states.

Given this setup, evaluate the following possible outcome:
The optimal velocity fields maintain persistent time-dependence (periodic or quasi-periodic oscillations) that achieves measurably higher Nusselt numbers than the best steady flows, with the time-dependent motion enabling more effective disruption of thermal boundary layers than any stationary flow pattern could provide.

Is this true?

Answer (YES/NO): NO